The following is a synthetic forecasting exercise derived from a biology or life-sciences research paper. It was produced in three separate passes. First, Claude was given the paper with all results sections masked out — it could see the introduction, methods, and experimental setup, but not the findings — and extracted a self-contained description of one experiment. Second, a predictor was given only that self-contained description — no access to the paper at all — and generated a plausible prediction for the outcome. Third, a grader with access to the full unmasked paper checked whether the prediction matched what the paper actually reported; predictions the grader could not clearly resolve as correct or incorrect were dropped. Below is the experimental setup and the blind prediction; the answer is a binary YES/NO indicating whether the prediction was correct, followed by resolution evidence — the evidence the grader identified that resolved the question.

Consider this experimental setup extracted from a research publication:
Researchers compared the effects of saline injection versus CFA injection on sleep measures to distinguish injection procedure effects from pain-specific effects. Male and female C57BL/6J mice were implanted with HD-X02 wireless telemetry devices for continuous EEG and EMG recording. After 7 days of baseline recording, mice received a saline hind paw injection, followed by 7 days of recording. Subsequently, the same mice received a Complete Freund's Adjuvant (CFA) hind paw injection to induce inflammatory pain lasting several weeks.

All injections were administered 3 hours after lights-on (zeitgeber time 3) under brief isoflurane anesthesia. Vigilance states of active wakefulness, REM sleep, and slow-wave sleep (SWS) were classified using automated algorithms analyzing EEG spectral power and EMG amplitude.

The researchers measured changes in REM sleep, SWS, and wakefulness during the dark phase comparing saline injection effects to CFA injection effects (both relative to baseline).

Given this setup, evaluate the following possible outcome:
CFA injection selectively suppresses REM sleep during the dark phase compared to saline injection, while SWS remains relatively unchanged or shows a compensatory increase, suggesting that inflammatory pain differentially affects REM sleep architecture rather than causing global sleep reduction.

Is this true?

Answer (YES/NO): NO